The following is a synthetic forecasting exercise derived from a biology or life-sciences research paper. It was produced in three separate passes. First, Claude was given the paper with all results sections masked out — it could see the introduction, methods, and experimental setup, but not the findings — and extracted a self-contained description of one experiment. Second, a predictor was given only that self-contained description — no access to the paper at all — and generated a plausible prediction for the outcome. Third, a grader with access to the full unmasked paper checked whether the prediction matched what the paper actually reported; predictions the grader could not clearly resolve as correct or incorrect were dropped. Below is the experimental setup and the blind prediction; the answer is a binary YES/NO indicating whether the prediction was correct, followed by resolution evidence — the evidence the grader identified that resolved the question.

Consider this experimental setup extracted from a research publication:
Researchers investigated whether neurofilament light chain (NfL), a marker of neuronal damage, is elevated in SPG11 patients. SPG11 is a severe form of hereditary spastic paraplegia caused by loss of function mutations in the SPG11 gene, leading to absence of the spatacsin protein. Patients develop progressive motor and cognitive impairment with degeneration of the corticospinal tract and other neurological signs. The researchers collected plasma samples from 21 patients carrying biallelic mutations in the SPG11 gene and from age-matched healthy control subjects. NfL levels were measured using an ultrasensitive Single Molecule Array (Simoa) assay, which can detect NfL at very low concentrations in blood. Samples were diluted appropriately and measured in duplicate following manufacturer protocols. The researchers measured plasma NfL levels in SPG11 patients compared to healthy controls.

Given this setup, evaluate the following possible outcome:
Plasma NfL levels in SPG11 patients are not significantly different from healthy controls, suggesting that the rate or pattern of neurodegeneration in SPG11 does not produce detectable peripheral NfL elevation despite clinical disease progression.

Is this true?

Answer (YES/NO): NO